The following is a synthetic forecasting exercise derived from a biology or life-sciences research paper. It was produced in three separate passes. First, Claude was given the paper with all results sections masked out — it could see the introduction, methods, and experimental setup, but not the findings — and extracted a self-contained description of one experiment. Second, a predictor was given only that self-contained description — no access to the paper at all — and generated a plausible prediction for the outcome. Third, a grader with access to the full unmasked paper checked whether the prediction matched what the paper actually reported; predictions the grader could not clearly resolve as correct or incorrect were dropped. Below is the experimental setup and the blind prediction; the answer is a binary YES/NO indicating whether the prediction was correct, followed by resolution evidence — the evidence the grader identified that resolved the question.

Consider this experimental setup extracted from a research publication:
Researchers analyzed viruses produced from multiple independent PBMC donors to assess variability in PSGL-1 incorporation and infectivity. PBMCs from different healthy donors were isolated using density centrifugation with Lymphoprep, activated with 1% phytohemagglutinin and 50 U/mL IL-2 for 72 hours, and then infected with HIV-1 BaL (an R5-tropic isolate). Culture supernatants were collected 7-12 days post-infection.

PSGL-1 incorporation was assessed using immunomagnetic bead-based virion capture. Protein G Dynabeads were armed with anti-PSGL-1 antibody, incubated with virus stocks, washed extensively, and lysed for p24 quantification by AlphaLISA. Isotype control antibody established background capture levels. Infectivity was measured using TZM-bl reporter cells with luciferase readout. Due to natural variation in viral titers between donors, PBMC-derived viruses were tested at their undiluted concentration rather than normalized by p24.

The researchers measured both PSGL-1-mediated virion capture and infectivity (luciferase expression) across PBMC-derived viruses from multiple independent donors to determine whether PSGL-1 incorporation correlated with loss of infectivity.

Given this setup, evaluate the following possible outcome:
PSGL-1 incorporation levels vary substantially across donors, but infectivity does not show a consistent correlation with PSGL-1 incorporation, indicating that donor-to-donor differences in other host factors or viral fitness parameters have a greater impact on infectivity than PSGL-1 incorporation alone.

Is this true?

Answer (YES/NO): YES